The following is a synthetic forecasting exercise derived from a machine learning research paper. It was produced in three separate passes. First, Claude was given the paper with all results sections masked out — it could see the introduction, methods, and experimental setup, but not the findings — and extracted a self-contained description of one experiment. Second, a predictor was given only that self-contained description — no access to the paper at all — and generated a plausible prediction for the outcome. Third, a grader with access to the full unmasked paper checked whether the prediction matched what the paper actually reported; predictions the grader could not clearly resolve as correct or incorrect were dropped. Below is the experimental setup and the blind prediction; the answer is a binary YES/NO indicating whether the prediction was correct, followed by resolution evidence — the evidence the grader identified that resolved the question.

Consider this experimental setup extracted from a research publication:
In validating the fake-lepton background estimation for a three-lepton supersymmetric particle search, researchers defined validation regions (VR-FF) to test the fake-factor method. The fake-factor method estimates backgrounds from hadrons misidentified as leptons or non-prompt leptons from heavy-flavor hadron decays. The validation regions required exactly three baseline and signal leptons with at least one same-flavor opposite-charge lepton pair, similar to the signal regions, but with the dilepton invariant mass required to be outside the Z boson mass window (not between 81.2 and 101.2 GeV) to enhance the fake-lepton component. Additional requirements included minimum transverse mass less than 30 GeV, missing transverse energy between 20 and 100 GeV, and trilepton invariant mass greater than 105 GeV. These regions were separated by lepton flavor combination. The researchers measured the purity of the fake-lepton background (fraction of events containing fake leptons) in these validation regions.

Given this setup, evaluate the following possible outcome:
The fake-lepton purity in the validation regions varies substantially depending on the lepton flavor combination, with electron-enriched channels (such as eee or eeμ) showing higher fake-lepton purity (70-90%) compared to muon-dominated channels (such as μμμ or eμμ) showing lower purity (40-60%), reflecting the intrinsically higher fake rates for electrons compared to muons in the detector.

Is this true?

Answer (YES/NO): NO